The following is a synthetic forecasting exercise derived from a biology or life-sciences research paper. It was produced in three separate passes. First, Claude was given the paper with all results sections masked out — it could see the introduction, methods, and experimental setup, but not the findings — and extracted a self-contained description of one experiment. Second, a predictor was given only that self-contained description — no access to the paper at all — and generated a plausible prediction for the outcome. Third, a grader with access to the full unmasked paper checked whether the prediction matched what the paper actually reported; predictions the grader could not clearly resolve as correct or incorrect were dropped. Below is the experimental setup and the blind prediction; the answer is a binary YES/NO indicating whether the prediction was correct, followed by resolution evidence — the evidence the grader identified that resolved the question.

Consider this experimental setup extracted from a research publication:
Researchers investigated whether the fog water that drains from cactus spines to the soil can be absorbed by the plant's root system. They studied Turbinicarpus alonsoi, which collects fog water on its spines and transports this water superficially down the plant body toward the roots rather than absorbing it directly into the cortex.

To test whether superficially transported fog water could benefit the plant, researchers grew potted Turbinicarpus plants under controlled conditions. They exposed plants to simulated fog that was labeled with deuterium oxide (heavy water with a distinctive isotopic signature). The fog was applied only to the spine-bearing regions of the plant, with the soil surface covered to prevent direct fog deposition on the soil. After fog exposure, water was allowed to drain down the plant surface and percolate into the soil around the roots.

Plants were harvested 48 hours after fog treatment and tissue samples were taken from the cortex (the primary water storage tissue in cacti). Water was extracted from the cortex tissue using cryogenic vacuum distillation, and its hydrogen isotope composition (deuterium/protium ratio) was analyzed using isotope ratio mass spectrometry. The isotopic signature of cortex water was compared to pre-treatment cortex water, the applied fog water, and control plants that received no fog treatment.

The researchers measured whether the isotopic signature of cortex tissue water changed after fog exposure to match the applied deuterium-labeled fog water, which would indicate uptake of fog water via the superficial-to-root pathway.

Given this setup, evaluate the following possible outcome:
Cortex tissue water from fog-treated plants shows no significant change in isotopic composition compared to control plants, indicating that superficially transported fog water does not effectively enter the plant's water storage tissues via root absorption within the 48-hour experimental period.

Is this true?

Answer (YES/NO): NO